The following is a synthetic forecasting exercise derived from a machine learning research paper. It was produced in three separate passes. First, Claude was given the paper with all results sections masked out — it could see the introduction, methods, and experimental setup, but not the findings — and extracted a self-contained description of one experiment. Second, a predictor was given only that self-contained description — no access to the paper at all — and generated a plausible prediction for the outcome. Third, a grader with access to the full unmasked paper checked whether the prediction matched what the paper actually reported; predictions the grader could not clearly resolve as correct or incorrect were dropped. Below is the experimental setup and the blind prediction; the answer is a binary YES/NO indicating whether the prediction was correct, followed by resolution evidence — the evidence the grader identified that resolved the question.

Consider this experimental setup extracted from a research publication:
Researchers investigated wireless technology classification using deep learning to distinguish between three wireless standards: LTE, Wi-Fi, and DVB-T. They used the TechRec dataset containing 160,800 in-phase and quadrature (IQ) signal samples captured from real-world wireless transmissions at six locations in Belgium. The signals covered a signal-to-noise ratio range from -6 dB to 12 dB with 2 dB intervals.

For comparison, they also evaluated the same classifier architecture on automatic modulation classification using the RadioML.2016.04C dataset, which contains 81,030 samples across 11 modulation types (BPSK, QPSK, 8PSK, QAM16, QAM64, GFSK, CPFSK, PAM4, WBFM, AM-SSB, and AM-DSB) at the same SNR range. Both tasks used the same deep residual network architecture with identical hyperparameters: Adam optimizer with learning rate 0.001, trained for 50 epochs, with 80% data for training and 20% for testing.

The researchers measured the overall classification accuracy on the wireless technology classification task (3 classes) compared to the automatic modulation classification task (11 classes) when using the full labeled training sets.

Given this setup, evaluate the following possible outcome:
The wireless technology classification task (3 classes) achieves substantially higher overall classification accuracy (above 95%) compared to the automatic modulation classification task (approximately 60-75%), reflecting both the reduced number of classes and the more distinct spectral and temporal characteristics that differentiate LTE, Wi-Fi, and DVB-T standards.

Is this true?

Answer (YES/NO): NO